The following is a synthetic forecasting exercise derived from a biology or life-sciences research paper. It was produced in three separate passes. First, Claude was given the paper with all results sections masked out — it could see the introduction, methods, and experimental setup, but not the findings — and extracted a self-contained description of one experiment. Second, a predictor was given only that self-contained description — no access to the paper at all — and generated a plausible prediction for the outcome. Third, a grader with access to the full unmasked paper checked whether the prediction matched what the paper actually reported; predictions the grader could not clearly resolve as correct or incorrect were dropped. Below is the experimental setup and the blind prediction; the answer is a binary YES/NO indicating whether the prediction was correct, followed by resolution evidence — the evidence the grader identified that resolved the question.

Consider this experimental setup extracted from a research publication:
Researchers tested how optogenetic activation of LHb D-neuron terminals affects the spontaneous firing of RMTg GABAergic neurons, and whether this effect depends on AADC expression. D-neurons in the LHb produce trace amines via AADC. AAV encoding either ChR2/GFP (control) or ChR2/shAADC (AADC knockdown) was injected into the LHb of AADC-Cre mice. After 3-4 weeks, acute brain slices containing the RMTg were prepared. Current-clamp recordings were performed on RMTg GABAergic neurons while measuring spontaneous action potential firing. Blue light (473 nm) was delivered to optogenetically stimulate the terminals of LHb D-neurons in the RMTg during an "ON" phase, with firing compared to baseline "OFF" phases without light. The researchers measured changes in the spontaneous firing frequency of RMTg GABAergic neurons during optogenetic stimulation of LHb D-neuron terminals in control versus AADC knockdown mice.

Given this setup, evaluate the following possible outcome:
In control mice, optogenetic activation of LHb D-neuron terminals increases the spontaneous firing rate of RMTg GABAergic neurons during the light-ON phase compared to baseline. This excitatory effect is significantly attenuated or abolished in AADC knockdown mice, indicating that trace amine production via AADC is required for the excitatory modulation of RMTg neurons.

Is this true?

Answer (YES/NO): NO